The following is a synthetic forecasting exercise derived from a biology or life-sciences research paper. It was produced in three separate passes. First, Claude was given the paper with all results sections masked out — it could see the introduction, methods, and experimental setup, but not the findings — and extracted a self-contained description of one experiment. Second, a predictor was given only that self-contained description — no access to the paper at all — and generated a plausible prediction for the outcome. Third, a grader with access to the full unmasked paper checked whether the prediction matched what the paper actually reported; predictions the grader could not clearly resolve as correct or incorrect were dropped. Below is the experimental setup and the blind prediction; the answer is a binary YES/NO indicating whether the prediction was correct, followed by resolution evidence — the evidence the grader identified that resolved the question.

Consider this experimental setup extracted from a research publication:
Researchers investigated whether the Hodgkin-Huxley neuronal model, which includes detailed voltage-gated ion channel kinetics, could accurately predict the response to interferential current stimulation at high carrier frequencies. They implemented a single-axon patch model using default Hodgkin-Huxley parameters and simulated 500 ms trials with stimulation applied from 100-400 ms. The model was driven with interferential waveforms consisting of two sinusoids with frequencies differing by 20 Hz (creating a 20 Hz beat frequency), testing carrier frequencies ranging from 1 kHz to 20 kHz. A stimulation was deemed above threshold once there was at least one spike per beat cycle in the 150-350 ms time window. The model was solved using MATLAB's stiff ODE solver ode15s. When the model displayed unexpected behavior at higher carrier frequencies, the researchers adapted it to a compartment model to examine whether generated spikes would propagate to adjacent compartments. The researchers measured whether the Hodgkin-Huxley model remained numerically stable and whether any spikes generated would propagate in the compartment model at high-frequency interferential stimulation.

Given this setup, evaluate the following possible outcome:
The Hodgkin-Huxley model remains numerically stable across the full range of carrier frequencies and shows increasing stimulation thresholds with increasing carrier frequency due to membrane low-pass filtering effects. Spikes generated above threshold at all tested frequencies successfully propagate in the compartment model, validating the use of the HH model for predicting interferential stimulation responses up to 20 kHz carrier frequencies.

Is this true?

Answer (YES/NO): NO